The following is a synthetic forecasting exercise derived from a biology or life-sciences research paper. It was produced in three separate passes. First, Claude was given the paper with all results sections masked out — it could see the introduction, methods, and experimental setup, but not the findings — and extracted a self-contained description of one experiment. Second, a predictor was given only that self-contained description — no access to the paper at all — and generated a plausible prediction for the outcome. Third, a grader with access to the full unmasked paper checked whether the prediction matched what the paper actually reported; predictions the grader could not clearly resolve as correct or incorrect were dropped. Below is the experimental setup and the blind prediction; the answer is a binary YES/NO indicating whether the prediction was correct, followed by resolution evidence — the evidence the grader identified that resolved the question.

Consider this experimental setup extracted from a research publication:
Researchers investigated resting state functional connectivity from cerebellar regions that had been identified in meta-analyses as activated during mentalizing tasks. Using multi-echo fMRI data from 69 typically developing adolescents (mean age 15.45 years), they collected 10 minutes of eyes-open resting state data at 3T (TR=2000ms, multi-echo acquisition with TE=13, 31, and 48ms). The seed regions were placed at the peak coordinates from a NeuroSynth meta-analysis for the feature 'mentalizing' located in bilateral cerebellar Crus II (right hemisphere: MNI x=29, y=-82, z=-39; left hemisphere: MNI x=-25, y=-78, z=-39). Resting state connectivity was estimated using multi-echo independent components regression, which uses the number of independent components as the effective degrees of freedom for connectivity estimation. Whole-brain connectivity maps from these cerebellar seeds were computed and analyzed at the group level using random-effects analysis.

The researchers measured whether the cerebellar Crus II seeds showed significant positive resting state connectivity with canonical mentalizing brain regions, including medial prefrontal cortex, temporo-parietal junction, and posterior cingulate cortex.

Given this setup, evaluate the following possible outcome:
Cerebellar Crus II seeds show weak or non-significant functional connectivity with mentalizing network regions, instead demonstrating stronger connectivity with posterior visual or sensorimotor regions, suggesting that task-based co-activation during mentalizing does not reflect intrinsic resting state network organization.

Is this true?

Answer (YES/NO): NO